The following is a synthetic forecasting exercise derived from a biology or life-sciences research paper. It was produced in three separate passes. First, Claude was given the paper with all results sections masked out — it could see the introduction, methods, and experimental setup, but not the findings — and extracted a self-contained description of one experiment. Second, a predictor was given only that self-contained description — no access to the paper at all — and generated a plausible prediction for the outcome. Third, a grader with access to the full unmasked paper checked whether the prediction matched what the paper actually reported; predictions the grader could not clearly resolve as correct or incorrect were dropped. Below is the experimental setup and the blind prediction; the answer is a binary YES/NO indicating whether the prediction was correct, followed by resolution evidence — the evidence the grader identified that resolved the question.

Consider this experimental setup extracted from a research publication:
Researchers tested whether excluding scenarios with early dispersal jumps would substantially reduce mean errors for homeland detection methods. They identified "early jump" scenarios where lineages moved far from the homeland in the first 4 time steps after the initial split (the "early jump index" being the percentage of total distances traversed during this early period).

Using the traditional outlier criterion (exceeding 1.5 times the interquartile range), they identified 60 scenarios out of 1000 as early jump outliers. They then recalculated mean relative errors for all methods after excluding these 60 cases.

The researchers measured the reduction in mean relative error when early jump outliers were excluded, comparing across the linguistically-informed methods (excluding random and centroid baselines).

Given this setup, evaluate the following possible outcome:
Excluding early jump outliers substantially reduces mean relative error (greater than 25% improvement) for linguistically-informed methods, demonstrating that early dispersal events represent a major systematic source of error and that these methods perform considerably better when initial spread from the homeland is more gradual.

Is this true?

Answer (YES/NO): NO